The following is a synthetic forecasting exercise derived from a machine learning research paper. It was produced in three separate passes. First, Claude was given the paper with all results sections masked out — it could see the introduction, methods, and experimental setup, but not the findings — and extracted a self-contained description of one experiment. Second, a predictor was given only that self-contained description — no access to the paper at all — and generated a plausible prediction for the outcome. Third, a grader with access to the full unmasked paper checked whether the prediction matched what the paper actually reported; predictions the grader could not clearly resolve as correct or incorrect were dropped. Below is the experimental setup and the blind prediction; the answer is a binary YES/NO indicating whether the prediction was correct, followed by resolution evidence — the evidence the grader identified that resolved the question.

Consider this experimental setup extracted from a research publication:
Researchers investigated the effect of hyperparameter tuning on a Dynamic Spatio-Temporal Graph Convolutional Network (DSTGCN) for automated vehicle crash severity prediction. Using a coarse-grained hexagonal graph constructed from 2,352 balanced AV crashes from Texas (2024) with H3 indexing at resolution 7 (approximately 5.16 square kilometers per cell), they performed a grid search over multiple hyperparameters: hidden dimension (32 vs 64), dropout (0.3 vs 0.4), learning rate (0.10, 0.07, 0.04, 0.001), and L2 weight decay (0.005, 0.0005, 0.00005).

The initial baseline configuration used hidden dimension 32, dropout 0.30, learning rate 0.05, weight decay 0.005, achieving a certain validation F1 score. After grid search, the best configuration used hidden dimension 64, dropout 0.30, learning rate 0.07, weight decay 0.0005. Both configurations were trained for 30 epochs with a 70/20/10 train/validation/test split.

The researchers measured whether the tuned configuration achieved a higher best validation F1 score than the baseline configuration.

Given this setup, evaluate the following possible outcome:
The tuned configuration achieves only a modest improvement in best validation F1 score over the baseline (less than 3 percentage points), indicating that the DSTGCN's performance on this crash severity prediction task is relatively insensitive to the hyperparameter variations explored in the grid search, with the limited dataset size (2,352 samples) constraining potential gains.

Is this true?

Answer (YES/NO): YES